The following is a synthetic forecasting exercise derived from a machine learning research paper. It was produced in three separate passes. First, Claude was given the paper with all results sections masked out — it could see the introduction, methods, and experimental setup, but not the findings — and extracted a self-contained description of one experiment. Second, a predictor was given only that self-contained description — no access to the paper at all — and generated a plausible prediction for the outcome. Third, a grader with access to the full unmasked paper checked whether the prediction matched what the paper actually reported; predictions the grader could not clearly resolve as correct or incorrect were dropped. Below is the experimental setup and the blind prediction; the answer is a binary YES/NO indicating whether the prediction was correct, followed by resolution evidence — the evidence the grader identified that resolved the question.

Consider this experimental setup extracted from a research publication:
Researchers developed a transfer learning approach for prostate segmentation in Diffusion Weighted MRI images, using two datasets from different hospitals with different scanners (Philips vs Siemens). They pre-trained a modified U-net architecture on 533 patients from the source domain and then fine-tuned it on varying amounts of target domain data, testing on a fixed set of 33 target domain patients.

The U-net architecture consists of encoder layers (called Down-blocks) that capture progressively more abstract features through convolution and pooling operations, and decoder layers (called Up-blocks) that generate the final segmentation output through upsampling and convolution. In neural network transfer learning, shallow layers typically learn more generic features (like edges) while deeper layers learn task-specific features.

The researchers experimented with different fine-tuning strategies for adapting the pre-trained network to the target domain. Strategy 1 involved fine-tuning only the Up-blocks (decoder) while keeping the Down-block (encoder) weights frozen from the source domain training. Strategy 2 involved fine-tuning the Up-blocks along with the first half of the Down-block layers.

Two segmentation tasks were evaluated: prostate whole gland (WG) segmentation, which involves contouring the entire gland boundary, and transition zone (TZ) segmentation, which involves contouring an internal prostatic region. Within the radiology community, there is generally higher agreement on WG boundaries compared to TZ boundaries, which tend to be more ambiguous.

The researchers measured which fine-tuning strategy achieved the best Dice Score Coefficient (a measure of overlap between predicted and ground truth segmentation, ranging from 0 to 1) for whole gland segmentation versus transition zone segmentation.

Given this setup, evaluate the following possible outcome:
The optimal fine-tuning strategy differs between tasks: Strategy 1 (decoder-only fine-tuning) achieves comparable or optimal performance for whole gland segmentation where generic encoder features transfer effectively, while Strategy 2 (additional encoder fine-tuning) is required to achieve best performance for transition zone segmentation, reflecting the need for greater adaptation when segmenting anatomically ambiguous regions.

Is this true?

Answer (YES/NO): YES